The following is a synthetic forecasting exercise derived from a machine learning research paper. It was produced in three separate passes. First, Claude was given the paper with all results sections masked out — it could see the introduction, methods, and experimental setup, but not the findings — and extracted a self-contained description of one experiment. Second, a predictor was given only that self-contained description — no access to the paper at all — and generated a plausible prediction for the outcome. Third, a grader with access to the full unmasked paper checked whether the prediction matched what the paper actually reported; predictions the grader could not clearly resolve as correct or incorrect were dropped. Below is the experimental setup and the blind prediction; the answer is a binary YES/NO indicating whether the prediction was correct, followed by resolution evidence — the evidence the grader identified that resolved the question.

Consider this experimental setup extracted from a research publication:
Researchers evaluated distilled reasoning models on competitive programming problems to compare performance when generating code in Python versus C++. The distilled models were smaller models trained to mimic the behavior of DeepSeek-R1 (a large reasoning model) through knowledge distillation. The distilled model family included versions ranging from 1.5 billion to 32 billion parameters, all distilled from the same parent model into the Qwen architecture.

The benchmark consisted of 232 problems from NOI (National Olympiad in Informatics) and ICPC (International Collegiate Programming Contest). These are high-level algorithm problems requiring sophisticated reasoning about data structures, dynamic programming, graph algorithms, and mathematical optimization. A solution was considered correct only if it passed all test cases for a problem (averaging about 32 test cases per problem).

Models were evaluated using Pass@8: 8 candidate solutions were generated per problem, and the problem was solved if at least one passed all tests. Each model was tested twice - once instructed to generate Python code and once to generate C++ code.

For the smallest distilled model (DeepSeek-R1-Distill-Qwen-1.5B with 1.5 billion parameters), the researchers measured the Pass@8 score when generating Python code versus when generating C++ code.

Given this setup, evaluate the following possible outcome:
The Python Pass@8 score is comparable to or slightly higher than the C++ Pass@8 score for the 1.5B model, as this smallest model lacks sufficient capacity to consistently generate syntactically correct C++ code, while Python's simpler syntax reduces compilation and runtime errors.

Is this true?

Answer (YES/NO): NO